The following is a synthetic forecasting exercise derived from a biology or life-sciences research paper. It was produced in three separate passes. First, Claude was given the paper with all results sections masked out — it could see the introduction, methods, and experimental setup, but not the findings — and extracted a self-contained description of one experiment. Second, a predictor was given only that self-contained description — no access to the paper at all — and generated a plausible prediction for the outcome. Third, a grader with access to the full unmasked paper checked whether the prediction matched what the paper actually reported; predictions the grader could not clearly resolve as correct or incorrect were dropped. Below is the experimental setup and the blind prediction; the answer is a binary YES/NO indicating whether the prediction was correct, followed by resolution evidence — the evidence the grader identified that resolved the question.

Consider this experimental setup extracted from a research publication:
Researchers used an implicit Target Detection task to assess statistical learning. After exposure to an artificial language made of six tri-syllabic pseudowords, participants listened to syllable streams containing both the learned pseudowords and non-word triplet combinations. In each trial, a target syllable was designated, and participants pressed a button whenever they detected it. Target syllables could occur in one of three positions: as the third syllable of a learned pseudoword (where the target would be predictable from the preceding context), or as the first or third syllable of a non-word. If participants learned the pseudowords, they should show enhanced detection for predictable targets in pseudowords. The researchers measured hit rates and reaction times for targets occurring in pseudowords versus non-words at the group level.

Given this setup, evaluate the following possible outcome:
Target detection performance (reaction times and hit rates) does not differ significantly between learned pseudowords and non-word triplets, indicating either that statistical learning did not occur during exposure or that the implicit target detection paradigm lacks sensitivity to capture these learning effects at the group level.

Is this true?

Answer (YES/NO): NO